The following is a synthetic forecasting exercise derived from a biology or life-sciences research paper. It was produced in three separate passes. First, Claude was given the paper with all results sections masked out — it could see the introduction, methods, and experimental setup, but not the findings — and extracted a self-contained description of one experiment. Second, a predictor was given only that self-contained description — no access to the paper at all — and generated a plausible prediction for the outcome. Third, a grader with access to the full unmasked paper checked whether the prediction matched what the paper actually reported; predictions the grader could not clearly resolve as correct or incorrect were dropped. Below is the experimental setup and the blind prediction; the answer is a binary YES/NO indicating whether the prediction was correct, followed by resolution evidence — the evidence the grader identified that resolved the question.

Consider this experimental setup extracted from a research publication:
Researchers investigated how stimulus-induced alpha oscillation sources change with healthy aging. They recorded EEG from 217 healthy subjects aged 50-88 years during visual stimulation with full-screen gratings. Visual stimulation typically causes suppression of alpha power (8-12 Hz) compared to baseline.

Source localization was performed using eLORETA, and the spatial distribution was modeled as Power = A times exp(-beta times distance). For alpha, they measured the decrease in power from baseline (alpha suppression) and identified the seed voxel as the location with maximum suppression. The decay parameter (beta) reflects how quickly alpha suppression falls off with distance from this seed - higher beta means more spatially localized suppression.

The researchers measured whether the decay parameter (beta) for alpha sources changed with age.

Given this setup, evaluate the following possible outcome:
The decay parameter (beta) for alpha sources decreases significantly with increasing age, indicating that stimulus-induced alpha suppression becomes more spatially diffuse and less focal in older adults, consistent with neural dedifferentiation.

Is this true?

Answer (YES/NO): NO